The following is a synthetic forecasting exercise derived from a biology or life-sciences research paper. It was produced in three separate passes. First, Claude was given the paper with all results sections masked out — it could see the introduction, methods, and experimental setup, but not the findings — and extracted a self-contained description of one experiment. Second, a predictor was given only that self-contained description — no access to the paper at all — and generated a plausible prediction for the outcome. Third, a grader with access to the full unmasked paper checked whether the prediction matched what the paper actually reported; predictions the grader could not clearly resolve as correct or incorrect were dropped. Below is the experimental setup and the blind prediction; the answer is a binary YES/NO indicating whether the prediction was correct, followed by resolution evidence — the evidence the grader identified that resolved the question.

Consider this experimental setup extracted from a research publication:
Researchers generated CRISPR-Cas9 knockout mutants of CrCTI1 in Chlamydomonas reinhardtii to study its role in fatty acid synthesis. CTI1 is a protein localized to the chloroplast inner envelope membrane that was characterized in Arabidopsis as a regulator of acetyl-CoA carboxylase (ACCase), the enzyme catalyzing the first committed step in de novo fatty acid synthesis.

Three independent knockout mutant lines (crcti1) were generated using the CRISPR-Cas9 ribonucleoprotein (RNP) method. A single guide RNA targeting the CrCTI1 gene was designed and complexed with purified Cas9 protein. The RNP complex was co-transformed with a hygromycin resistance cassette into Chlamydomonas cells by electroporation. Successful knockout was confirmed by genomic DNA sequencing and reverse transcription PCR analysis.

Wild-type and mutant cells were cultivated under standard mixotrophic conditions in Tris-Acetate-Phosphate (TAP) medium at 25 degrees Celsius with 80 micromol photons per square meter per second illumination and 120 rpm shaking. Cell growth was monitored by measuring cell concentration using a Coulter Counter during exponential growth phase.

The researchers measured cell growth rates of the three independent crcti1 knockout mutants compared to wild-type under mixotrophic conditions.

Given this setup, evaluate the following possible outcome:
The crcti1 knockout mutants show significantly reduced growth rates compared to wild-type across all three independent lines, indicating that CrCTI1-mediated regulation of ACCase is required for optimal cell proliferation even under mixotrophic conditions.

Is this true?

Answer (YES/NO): NO